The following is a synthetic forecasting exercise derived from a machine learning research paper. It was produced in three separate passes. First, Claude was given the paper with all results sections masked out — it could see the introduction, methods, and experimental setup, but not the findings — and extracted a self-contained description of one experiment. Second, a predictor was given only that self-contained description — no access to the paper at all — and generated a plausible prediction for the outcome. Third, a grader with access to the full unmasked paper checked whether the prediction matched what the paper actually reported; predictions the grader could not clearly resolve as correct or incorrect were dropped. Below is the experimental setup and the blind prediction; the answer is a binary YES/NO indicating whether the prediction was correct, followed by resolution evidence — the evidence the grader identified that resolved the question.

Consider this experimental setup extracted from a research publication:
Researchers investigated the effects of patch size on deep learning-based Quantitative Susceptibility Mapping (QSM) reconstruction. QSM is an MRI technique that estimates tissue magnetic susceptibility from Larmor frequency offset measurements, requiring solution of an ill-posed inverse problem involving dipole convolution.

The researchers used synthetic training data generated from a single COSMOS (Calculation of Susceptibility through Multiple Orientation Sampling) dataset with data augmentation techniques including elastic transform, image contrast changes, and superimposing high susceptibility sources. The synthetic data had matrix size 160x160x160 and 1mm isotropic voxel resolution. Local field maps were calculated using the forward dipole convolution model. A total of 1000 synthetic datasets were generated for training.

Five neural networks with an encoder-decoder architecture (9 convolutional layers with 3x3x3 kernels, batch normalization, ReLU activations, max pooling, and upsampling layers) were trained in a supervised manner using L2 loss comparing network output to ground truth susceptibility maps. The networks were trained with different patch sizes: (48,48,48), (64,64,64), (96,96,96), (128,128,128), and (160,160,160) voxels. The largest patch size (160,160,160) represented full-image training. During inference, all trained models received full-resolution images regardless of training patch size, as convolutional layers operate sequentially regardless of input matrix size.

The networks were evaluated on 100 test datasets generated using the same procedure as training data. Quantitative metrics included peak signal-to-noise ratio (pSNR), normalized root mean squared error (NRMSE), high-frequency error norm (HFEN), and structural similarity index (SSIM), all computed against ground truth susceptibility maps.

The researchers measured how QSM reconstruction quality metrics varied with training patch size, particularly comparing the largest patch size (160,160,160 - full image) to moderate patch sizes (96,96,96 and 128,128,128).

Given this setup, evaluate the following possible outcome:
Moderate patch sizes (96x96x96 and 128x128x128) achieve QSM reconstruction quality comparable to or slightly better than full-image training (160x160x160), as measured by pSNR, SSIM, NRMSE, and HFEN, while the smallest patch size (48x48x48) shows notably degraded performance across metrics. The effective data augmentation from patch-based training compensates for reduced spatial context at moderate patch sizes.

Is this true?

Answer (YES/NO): YES